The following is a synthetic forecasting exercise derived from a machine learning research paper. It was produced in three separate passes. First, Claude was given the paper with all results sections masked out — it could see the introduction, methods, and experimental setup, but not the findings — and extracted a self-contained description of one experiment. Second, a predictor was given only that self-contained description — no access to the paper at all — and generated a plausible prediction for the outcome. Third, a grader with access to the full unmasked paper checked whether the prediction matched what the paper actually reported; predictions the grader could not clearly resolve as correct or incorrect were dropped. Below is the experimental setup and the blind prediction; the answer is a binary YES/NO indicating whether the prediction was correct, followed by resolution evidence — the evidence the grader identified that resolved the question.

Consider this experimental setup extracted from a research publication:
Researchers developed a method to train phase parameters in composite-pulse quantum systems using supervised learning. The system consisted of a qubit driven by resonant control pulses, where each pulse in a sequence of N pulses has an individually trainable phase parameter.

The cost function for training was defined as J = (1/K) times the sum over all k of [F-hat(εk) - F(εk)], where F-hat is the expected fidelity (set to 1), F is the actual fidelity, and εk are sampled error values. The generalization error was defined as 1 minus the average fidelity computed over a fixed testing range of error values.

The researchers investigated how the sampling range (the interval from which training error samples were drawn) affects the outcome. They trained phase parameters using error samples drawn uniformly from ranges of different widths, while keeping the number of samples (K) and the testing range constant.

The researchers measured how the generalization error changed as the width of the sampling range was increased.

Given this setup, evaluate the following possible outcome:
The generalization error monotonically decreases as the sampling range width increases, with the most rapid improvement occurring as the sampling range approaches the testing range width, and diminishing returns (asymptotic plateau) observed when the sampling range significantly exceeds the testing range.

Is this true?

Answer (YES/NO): NO